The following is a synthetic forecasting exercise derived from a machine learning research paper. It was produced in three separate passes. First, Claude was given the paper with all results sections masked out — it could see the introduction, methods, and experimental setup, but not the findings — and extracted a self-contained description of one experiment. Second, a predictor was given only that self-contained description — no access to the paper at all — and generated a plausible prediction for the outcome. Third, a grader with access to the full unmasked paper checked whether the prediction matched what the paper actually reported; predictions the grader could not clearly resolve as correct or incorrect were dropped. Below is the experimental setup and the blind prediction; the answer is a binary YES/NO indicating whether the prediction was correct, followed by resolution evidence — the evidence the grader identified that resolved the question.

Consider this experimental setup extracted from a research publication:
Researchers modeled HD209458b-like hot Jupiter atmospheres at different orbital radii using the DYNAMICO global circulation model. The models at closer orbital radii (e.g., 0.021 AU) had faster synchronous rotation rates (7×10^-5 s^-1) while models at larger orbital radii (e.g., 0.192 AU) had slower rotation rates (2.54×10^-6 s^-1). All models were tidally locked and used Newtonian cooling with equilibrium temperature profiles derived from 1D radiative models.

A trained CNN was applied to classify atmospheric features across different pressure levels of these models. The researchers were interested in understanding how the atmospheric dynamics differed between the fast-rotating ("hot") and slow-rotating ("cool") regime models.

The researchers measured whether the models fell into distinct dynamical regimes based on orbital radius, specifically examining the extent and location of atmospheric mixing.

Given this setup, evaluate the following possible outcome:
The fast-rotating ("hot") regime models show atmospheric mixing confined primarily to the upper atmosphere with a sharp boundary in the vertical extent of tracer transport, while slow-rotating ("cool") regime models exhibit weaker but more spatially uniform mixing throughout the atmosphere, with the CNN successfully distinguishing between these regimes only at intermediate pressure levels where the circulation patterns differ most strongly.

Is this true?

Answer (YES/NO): NO